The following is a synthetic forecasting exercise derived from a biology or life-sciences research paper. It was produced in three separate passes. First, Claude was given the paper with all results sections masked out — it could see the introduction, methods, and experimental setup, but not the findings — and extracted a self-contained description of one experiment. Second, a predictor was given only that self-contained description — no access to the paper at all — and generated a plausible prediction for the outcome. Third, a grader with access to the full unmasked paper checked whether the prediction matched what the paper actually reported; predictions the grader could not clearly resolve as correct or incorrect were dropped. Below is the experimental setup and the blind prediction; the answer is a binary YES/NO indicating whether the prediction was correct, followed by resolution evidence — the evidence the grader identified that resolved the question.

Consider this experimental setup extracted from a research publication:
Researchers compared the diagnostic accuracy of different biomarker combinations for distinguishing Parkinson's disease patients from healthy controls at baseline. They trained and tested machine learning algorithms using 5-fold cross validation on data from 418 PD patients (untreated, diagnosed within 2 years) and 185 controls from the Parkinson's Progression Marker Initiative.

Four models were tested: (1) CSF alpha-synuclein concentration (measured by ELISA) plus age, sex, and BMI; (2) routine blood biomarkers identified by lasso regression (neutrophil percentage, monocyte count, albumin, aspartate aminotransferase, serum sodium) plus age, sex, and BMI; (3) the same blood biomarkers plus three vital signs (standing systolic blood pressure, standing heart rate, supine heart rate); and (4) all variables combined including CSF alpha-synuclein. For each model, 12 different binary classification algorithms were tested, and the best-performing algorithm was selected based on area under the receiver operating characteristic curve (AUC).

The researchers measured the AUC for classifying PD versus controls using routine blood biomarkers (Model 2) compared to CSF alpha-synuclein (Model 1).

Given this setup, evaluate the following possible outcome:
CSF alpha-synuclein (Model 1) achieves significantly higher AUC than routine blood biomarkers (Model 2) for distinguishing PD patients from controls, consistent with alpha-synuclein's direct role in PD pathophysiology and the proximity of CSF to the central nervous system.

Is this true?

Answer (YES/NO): NO